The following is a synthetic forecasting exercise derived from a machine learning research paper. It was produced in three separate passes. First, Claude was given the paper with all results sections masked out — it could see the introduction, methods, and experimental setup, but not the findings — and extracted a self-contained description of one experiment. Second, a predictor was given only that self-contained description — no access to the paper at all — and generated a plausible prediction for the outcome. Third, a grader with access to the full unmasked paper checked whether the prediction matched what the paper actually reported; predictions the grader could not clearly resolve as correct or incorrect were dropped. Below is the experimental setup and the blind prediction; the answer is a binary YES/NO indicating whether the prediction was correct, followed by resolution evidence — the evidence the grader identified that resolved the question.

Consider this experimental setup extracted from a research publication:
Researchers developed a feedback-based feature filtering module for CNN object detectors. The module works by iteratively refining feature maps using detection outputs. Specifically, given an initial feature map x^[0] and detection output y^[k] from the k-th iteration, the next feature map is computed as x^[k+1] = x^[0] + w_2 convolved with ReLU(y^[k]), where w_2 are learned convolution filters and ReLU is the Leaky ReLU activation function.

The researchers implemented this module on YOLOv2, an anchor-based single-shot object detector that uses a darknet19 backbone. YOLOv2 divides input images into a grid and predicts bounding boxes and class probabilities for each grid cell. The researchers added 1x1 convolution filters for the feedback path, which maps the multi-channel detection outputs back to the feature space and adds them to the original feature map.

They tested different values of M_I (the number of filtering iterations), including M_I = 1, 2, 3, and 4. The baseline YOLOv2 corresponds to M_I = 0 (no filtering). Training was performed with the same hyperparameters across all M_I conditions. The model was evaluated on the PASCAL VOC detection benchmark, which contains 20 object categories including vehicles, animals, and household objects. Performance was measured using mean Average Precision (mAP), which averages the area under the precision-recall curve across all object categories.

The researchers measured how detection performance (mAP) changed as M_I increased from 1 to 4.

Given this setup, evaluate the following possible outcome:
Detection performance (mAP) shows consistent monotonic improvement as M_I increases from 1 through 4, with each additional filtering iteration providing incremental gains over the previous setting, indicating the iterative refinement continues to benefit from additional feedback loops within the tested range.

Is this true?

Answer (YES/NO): NO